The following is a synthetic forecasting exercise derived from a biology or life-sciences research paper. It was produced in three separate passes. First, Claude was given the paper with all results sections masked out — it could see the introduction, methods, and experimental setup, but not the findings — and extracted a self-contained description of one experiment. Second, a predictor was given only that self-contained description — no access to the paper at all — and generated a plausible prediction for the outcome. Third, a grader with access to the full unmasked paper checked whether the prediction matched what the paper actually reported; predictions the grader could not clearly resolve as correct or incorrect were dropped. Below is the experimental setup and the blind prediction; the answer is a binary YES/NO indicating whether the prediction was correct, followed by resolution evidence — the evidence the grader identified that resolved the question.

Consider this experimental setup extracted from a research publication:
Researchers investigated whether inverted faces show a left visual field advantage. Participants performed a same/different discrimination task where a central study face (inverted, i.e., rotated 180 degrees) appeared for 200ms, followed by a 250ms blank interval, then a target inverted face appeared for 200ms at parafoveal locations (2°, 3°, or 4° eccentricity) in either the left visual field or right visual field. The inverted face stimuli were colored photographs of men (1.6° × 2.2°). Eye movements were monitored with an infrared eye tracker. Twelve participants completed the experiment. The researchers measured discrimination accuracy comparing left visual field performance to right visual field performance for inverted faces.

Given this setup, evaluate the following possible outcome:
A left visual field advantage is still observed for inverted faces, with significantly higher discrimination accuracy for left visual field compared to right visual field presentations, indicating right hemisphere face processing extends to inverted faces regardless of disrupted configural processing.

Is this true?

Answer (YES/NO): YES